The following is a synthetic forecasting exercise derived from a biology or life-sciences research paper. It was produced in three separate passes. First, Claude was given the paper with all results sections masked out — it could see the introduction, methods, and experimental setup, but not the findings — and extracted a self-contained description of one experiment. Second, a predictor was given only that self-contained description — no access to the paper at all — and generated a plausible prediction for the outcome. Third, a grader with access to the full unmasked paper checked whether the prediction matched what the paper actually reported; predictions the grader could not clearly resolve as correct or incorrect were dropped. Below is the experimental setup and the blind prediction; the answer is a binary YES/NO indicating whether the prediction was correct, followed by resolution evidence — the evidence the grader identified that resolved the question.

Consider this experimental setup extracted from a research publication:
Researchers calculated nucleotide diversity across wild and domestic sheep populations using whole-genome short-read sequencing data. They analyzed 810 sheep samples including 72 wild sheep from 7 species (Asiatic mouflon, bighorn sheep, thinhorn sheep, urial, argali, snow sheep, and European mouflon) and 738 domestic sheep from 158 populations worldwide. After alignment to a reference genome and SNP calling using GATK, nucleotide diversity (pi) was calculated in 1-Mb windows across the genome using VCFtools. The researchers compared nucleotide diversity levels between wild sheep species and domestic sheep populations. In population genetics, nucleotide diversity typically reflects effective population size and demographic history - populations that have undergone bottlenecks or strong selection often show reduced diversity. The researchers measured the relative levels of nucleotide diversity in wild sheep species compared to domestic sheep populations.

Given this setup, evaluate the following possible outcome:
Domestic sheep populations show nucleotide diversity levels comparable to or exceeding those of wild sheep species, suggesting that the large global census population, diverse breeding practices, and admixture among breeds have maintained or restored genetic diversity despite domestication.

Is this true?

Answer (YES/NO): YES